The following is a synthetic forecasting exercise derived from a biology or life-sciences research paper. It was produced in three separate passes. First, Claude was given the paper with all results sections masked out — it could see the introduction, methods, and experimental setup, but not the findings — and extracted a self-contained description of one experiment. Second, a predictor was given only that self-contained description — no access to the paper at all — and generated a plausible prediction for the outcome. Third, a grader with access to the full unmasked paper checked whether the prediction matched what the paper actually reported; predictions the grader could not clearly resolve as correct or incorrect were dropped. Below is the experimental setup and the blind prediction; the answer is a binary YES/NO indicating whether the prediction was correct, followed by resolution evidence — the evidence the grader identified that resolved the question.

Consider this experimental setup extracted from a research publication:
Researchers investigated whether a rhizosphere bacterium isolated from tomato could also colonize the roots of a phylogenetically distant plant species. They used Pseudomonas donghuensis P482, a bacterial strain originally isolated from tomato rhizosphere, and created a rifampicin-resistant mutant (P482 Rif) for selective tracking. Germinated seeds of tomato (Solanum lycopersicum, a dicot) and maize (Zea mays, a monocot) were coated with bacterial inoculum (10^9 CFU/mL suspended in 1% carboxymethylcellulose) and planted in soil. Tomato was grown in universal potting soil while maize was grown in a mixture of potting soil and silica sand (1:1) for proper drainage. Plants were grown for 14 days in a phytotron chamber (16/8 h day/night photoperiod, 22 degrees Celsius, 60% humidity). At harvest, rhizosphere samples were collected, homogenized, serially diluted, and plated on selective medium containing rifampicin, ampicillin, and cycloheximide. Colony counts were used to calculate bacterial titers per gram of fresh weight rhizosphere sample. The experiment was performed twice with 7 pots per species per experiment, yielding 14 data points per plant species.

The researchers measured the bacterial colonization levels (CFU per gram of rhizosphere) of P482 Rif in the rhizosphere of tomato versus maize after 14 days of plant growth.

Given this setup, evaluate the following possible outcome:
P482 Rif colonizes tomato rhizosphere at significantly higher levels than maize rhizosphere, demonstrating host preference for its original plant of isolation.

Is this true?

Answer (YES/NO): YES